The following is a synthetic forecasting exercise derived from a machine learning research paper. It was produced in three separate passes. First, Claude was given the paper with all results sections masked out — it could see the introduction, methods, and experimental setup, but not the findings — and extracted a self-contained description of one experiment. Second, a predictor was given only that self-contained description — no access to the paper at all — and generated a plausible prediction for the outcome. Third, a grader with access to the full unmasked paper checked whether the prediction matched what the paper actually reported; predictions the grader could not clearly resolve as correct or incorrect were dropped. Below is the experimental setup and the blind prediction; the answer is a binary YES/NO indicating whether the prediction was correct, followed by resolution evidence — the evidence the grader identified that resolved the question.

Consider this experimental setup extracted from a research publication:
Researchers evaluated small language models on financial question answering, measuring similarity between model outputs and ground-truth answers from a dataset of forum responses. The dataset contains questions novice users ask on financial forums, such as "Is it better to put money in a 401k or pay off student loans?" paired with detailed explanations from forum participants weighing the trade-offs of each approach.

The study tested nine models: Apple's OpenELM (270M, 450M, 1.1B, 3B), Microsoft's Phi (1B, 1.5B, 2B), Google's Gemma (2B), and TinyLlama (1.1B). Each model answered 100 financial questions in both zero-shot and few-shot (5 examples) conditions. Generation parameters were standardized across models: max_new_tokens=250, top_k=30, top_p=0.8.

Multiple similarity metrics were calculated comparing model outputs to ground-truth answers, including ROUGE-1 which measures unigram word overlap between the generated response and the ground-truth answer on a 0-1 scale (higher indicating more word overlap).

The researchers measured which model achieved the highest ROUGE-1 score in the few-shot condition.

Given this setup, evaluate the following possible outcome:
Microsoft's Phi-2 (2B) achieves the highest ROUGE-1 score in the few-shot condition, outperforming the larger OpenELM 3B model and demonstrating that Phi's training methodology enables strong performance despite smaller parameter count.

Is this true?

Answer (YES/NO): NO